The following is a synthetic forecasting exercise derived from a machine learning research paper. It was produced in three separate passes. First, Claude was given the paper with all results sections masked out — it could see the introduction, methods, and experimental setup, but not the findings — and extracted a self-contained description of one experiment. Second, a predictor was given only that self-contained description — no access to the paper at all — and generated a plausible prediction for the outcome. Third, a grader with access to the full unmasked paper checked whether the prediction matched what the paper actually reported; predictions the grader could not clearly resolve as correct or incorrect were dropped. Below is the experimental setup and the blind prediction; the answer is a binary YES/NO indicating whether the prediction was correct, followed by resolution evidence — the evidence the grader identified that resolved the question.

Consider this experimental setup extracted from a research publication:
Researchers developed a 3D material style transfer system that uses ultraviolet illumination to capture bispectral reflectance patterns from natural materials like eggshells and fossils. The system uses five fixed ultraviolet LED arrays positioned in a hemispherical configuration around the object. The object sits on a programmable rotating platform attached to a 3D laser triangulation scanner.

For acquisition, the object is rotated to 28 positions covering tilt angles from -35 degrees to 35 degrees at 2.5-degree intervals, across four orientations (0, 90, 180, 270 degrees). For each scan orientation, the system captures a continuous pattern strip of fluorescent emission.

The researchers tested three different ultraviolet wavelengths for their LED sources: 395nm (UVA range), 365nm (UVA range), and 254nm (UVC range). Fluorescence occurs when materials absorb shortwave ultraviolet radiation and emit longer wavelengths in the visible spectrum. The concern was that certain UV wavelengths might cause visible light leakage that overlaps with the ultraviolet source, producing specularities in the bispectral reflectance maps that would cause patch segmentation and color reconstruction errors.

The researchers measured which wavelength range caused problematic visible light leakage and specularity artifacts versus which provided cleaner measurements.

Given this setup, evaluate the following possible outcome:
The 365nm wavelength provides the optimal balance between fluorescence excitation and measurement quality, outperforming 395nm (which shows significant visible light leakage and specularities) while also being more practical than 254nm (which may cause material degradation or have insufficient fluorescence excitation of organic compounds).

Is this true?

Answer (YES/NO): NO